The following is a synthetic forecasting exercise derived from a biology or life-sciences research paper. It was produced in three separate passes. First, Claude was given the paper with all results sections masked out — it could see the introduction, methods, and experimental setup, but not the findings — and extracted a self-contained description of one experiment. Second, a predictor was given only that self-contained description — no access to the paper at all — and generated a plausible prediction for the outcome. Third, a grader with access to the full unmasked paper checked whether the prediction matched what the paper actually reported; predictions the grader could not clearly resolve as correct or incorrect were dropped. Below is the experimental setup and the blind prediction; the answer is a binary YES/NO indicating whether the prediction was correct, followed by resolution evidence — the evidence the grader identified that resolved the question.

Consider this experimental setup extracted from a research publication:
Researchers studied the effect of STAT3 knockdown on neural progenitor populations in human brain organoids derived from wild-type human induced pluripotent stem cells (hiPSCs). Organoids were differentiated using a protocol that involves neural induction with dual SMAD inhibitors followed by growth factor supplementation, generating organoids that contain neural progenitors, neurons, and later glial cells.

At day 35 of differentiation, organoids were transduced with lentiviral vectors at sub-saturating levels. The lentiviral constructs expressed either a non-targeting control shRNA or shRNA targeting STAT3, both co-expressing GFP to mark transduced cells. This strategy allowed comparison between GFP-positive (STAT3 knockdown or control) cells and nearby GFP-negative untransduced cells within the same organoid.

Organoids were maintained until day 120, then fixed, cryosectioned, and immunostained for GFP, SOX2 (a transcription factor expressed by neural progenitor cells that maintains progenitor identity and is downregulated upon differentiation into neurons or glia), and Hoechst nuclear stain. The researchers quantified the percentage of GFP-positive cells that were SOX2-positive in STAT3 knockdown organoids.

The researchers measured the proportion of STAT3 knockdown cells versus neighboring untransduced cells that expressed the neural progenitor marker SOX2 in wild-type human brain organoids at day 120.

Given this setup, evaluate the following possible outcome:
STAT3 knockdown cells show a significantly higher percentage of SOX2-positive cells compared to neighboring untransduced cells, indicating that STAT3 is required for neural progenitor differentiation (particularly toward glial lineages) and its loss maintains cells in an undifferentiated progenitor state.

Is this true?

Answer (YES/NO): YES